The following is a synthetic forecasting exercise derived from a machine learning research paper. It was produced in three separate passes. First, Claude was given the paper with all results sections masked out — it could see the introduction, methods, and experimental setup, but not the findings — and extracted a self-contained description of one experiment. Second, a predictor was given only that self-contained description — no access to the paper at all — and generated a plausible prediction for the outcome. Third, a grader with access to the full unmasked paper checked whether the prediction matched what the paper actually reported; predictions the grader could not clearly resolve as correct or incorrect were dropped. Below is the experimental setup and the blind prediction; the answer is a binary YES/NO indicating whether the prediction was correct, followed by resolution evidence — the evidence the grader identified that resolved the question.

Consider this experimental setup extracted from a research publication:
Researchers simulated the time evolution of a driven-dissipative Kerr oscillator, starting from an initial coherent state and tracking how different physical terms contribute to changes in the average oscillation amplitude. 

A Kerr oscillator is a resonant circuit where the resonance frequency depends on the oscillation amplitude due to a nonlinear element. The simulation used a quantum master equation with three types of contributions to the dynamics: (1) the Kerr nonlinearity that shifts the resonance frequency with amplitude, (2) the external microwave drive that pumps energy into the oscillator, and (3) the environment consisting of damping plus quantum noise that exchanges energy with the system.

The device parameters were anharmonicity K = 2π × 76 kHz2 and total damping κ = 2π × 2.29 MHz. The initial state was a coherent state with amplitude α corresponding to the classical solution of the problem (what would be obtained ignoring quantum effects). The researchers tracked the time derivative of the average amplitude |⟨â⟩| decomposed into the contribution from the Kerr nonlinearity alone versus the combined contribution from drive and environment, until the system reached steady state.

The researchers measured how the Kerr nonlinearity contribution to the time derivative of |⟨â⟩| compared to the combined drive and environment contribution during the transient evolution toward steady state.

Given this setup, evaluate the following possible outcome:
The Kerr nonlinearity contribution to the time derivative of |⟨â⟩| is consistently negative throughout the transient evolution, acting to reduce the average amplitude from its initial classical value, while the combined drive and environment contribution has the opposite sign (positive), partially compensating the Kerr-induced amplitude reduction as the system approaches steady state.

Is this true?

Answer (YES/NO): YES